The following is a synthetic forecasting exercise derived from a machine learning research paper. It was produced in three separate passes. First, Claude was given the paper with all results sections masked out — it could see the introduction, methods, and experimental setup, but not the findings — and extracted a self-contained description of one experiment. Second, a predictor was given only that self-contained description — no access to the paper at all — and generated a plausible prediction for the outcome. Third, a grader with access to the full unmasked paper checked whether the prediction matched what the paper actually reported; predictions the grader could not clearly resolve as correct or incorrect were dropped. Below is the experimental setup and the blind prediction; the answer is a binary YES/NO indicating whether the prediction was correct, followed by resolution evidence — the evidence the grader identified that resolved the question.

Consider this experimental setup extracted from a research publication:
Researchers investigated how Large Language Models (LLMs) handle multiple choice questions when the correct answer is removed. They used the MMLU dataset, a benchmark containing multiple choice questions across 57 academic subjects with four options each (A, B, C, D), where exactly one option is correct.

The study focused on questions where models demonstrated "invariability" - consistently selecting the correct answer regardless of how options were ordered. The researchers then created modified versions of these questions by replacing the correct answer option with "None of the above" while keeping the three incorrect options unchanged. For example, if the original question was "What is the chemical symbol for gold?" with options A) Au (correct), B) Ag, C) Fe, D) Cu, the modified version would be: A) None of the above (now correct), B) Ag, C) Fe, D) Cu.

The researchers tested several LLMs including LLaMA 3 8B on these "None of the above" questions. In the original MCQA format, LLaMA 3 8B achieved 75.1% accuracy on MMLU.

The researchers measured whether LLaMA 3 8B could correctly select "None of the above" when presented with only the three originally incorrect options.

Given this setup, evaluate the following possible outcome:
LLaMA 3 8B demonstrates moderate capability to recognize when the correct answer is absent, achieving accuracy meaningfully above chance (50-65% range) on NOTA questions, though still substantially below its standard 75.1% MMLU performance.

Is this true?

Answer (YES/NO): NO